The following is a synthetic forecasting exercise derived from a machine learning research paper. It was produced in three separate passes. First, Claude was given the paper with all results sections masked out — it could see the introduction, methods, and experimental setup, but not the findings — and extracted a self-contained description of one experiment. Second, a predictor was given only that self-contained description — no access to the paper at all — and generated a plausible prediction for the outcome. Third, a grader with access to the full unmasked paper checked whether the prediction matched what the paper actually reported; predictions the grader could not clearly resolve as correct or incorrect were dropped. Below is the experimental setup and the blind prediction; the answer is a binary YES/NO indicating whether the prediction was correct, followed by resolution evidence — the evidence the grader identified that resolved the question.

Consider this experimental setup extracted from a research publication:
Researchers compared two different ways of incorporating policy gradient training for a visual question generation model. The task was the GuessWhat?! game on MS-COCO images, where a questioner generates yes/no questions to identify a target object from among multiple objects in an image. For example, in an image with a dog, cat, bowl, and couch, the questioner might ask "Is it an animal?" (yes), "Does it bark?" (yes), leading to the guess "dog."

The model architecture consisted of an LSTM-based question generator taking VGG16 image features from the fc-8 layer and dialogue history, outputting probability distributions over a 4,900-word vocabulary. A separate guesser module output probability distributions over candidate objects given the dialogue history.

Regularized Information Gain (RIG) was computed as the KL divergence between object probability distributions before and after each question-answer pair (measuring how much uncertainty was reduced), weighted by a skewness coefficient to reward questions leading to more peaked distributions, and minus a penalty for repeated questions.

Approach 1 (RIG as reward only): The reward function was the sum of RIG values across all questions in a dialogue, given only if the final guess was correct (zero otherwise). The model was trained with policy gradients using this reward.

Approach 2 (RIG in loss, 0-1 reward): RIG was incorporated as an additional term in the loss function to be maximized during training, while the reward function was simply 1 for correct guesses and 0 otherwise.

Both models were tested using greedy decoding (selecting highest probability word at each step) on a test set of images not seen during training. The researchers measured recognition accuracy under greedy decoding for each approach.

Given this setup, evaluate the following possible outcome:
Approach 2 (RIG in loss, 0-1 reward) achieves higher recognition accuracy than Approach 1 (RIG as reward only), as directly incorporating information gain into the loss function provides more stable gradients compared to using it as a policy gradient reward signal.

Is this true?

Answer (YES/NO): YES